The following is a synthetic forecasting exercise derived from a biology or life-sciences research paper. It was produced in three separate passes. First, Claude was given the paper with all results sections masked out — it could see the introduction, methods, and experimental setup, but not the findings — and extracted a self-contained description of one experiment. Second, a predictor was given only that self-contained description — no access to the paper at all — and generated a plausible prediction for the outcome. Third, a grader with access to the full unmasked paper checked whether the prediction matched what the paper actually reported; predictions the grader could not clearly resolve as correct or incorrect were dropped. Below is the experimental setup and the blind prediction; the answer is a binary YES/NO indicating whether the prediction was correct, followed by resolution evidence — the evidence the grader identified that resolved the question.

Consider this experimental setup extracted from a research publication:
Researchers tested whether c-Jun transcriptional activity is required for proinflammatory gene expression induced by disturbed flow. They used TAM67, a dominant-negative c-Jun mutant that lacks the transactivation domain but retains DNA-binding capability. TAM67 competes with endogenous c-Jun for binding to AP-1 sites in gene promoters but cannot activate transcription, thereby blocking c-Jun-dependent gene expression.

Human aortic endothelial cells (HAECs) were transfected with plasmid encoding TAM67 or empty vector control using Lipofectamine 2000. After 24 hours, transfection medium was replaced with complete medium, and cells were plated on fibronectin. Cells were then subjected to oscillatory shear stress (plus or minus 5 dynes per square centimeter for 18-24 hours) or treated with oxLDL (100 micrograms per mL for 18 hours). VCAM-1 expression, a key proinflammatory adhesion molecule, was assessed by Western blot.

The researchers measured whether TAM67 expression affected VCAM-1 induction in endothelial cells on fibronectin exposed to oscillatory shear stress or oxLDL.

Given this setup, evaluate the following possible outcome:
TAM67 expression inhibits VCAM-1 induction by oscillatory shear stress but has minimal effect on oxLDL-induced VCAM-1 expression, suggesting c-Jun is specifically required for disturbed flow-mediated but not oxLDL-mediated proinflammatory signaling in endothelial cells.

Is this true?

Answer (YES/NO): NO